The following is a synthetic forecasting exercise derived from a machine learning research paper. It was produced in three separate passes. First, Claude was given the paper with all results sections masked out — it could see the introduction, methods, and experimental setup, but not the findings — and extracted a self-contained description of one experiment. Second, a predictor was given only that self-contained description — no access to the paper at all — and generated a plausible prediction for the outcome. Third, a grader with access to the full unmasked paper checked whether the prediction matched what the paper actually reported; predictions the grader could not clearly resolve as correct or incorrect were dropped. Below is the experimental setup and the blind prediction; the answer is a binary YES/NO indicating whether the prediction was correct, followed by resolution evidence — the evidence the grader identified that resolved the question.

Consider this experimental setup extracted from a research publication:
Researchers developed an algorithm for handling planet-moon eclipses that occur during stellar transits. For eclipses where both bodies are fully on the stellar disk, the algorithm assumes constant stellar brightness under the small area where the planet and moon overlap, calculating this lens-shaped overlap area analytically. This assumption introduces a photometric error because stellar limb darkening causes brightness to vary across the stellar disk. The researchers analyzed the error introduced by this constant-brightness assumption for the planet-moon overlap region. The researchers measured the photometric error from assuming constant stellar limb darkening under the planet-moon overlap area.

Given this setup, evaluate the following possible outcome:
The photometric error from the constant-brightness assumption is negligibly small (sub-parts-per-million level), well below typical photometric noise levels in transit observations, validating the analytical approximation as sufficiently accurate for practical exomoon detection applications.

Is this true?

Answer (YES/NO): YES